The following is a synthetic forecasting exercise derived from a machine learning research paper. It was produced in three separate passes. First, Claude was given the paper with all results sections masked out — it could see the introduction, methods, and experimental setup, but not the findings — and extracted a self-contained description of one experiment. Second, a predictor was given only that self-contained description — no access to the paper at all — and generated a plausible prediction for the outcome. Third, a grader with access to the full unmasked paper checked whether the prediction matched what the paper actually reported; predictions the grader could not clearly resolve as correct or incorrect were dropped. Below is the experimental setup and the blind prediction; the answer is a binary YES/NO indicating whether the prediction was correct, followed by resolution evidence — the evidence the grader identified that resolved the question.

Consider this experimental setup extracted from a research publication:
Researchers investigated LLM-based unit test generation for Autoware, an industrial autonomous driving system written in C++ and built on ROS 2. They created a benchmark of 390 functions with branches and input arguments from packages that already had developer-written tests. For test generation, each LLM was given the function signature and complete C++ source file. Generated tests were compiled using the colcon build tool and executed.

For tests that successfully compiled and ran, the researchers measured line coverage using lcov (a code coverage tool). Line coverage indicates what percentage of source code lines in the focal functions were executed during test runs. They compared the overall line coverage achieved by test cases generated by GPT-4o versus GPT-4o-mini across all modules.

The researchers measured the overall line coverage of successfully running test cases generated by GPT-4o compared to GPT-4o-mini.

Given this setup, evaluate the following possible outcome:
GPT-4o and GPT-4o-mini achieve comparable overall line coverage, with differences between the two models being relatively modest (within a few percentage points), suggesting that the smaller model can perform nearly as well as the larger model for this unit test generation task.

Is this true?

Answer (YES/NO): YES